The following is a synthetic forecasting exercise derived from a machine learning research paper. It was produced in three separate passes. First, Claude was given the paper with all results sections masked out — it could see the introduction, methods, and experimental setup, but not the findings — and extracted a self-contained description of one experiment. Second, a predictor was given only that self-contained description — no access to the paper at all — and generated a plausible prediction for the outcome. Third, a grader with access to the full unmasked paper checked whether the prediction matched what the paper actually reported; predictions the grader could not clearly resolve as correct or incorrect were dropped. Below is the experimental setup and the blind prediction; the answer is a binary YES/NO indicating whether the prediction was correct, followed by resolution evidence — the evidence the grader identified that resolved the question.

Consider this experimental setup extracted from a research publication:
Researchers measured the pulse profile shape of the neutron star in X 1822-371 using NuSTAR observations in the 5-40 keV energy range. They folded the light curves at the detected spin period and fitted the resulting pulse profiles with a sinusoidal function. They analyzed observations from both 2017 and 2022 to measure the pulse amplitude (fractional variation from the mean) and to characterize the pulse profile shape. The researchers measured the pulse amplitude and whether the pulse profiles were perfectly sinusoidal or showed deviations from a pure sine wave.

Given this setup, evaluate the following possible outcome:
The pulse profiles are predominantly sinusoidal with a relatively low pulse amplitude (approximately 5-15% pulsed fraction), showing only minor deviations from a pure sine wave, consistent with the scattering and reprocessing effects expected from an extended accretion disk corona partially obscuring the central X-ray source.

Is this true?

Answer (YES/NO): NO